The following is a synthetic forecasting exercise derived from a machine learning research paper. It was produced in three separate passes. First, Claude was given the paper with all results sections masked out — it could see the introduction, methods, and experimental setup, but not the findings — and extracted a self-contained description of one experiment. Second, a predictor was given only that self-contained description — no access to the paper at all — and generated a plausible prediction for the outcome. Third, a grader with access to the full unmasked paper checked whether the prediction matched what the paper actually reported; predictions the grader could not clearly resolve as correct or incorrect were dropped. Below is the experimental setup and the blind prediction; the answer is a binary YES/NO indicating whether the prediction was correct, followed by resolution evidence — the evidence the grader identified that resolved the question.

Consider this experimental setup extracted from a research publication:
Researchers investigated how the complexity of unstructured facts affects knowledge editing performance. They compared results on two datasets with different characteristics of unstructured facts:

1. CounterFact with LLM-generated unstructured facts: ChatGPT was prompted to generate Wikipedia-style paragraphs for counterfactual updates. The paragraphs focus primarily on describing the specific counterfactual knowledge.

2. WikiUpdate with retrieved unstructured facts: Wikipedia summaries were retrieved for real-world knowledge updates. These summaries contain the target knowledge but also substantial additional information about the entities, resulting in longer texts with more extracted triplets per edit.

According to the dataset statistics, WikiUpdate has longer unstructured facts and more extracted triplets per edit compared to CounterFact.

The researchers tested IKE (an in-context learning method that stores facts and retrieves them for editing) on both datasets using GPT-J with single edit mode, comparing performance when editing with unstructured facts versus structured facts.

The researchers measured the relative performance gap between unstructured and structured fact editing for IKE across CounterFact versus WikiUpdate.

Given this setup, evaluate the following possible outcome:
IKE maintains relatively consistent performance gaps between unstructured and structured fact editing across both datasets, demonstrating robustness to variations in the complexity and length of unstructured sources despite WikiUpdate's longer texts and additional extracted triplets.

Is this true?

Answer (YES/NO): NO